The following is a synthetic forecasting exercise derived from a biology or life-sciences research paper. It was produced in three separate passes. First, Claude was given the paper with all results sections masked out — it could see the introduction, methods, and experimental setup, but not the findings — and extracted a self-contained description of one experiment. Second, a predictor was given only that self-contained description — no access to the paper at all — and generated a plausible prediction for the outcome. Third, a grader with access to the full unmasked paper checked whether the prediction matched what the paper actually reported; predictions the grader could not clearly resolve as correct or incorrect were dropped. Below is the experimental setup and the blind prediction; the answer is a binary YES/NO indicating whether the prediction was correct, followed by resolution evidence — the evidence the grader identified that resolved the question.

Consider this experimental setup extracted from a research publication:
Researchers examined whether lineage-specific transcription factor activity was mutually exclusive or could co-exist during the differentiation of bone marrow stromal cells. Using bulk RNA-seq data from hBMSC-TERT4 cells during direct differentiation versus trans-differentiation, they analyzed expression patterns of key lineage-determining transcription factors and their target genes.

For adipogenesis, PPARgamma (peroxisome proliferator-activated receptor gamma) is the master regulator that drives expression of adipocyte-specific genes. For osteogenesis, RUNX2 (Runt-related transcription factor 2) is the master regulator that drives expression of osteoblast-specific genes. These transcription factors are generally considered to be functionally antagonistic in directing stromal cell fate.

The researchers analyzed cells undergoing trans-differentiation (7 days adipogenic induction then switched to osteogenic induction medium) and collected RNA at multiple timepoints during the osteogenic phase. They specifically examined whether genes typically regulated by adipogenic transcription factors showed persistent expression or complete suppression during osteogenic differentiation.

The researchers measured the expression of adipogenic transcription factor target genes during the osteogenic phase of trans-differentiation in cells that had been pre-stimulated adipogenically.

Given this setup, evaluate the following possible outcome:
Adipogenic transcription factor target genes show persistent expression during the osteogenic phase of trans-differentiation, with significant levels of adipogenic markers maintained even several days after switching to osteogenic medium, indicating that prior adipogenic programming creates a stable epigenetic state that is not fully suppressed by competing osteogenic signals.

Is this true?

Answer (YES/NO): NO